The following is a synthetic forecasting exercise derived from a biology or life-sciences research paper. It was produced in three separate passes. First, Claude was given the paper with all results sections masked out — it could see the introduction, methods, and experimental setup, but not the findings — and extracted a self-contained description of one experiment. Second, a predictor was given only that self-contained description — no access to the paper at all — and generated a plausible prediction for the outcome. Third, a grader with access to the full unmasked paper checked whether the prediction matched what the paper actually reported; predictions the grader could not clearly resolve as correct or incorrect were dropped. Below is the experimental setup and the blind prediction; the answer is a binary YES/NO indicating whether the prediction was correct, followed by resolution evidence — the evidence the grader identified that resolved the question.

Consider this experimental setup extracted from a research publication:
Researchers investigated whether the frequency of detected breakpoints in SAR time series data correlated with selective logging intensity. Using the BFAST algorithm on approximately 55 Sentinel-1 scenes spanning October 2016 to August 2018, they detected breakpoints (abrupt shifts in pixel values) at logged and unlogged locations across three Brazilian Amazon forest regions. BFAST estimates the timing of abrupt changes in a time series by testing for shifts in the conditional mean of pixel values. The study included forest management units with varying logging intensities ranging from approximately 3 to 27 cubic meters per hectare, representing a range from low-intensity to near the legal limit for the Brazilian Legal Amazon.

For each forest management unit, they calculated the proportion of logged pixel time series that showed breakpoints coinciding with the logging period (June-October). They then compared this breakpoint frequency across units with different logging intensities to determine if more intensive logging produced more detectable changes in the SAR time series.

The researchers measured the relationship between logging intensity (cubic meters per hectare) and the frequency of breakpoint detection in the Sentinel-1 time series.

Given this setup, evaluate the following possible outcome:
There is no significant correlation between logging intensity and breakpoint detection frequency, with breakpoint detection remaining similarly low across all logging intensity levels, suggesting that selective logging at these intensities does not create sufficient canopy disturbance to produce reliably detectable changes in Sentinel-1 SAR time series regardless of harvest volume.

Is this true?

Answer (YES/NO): NO